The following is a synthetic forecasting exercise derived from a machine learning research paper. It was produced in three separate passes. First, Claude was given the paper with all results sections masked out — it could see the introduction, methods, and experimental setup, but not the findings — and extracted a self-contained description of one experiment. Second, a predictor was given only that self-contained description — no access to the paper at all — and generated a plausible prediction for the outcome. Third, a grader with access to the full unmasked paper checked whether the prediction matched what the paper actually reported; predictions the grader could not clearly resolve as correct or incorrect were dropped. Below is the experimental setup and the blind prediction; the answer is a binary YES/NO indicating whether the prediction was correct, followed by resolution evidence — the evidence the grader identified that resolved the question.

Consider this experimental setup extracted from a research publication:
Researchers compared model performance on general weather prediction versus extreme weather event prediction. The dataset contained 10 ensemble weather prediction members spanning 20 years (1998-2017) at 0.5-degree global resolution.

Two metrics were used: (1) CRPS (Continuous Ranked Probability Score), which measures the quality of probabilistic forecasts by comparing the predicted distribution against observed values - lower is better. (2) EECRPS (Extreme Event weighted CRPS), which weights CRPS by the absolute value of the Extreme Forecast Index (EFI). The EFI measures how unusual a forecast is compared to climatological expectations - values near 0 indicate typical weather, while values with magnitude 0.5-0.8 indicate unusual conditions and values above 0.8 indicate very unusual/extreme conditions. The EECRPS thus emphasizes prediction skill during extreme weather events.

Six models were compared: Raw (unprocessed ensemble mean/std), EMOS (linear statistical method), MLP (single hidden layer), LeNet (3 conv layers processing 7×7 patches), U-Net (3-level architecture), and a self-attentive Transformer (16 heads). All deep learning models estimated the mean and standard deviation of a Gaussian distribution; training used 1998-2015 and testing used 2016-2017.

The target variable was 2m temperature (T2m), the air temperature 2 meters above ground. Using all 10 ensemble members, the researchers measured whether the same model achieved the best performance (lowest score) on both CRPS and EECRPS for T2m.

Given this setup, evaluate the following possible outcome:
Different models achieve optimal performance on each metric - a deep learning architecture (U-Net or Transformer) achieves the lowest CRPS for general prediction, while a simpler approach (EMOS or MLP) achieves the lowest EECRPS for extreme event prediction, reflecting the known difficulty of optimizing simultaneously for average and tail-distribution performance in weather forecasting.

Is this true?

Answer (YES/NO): NO